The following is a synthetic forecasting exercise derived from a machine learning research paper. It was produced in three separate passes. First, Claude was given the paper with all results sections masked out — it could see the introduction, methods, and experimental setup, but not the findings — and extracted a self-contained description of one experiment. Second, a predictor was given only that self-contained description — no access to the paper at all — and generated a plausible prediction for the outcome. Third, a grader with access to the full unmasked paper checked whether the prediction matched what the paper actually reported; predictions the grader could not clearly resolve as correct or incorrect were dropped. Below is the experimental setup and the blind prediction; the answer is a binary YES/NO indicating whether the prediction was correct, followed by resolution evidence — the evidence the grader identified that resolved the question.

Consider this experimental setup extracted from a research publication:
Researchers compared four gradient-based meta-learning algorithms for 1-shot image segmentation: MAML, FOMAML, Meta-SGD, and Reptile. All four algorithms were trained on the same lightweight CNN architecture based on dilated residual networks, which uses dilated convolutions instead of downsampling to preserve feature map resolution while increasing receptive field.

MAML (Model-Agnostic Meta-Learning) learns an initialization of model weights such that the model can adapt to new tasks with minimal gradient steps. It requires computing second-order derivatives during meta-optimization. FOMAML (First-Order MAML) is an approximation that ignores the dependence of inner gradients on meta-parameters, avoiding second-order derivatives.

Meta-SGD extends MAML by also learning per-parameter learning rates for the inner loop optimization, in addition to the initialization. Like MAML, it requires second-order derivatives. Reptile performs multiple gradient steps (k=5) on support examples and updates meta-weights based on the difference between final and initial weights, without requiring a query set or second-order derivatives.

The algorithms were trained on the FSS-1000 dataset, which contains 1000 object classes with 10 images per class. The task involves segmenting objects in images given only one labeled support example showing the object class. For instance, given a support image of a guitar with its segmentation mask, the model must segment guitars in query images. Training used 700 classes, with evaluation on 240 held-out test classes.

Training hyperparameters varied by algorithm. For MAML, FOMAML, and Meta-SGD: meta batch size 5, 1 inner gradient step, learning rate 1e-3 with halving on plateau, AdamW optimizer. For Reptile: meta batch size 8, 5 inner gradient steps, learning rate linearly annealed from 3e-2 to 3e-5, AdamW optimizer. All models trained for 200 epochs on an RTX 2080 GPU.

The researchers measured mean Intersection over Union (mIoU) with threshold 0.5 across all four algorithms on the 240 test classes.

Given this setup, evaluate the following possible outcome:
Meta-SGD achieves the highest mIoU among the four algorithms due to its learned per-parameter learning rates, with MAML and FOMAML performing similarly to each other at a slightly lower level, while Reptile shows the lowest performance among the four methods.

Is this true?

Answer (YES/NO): NO